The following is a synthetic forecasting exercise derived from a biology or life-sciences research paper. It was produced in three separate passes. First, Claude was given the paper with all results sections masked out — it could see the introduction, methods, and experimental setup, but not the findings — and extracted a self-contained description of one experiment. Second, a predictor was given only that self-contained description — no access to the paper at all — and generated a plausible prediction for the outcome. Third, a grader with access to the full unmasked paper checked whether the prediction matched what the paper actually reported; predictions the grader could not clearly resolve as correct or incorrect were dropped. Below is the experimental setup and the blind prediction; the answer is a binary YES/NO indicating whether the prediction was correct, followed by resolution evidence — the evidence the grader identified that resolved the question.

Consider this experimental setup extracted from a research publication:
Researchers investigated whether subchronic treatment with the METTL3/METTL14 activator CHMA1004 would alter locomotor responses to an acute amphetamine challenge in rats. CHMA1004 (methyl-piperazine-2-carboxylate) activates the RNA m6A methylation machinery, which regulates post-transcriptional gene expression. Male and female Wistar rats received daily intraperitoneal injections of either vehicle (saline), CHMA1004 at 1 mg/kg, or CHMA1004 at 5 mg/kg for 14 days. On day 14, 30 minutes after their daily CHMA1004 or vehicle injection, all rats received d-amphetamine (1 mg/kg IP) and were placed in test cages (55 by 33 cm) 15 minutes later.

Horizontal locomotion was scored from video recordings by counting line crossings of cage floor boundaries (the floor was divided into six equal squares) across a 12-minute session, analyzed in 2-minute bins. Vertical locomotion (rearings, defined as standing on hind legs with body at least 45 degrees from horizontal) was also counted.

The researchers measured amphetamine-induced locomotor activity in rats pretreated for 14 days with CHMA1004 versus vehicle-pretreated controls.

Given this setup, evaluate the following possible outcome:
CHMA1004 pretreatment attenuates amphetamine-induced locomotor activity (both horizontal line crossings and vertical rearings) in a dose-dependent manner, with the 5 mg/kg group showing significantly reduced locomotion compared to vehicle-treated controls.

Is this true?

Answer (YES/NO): NO